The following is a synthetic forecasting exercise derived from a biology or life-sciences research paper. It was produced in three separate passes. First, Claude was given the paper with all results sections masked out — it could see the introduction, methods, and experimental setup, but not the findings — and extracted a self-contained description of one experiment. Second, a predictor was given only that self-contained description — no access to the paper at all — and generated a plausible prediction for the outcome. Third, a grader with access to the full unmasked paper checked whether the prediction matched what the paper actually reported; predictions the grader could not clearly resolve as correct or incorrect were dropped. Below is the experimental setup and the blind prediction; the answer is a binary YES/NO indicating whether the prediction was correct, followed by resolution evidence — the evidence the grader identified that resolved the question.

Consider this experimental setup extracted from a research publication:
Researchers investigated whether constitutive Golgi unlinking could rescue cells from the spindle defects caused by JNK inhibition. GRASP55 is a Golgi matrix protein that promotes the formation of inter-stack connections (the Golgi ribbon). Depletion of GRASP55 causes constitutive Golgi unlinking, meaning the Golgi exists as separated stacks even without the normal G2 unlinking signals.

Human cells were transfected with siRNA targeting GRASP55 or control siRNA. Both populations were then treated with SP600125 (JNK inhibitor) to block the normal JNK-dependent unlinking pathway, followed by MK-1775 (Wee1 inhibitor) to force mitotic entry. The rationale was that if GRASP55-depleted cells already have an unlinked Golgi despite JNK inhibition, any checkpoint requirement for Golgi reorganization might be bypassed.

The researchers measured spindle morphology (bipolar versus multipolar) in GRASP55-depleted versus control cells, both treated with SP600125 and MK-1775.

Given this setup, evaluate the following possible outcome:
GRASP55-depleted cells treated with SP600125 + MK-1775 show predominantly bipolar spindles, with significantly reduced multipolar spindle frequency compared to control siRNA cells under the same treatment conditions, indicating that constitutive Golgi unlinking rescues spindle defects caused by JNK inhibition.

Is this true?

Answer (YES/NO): YES